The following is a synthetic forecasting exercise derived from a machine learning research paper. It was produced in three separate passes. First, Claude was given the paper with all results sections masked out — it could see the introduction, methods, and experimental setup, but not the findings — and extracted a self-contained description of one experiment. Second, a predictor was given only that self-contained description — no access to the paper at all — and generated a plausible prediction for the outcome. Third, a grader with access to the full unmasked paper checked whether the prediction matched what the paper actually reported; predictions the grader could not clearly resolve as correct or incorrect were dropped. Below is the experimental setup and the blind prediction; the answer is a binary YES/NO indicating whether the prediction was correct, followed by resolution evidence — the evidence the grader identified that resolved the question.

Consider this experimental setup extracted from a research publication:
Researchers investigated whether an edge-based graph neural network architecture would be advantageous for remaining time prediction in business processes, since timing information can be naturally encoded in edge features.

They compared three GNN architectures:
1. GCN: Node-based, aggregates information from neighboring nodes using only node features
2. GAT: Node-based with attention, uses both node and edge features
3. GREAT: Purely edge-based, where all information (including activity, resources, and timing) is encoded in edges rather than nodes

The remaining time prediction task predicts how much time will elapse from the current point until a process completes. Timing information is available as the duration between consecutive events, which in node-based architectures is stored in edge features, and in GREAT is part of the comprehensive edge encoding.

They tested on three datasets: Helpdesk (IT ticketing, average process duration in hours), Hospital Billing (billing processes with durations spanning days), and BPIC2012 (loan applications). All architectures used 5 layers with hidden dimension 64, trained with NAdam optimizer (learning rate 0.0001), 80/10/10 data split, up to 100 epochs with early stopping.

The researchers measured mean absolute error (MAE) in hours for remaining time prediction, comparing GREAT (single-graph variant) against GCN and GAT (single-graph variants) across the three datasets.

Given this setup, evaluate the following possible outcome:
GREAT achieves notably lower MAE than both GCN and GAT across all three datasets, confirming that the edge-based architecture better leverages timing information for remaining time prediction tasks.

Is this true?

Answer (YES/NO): NO